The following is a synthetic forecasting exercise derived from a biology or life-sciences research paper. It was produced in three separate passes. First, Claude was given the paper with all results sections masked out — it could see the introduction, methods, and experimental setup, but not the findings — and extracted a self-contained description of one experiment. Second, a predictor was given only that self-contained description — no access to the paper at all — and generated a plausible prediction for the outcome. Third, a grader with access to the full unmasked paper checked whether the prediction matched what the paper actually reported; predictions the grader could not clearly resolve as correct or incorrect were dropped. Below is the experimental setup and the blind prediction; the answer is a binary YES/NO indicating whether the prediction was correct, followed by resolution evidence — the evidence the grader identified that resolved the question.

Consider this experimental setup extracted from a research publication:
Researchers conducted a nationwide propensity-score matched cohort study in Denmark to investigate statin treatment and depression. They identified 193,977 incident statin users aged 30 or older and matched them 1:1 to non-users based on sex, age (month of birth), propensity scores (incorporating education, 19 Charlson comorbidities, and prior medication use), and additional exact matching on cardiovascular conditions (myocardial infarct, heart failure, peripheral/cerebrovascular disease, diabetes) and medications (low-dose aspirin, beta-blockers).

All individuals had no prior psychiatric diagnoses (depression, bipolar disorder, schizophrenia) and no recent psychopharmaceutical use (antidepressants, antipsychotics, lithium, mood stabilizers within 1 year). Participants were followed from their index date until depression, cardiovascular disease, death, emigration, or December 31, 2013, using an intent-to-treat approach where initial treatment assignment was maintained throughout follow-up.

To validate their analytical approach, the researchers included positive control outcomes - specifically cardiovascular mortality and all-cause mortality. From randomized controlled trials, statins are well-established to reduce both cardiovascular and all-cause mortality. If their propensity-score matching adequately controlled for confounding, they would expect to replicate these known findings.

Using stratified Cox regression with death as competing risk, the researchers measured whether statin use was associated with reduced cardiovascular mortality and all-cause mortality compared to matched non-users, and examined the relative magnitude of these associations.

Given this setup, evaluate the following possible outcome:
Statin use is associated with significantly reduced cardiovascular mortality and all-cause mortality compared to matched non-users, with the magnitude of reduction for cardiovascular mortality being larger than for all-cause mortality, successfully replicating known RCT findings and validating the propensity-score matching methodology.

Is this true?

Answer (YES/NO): NO